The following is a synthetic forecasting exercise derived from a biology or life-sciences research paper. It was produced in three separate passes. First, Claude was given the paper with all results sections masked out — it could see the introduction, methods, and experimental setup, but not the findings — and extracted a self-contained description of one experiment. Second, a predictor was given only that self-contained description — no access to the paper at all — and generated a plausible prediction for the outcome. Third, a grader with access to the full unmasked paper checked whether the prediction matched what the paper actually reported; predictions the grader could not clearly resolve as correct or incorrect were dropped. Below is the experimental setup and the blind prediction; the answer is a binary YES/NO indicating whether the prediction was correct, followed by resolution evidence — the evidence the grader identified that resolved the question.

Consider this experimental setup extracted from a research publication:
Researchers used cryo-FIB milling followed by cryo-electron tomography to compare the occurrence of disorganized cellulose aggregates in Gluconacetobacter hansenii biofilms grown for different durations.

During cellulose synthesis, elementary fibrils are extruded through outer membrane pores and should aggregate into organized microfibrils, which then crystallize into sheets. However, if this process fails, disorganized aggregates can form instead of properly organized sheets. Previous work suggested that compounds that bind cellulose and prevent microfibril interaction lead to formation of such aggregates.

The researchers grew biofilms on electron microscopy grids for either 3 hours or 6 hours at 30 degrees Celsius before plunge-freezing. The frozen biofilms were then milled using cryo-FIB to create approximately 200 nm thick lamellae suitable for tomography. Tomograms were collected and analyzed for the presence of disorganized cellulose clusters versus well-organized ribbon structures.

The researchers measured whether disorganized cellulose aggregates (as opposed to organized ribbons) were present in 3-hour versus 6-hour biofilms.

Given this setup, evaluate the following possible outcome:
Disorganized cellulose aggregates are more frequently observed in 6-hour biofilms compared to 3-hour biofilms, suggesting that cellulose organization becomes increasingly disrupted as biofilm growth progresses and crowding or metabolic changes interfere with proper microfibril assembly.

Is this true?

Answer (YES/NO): NO